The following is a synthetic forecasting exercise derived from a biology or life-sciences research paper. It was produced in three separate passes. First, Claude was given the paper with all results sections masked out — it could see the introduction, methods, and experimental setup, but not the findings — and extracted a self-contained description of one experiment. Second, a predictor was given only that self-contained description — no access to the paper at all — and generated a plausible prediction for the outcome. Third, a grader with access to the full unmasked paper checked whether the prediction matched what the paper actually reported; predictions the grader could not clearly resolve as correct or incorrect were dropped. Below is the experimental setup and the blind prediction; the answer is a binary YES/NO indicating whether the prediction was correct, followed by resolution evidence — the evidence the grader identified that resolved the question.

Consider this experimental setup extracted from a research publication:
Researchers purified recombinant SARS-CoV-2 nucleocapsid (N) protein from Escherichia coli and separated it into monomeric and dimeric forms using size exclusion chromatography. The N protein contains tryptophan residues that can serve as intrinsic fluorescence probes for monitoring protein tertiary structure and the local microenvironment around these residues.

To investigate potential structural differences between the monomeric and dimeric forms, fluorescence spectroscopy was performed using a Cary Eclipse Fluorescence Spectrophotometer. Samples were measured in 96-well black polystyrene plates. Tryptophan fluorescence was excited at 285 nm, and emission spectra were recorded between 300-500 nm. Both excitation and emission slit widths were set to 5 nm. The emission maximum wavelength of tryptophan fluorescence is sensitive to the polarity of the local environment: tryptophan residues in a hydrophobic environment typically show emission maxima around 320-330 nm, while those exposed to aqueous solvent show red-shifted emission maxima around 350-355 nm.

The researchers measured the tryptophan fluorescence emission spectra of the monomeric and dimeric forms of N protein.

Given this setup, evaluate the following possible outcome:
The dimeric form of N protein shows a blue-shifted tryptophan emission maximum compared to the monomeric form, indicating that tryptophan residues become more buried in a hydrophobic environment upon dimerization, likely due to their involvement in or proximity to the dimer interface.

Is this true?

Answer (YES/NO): NO